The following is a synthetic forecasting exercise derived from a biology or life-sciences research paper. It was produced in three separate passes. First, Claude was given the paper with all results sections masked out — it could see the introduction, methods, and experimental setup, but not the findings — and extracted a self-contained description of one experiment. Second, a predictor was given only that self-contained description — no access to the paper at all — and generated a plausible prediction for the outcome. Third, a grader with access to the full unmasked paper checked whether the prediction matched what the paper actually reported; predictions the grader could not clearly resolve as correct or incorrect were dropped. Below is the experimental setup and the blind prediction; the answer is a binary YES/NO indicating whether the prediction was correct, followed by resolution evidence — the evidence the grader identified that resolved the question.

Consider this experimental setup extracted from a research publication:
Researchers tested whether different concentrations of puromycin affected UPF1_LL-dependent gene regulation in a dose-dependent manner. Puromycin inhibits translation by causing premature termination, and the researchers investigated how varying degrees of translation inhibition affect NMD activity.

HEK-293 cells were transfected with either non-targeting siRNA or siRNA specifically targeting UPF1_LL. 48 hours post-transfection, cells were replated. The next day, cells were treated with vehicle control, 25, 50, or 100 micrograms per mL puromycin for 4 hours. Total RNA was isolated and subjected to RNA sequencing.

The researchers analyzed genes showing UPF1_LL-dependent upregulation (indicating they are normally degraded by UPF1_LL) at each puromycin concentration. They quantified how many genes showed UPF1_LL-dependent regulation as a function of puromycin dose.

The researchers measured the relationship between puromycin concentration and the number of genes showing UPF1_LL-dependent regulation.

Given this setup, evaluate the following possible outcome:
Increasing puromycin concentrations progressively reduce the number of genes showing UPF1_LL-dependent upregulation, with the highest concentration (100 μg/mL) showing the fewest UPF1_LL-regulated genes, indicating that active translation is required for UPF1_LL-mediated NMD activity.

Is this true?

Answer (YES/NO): NO